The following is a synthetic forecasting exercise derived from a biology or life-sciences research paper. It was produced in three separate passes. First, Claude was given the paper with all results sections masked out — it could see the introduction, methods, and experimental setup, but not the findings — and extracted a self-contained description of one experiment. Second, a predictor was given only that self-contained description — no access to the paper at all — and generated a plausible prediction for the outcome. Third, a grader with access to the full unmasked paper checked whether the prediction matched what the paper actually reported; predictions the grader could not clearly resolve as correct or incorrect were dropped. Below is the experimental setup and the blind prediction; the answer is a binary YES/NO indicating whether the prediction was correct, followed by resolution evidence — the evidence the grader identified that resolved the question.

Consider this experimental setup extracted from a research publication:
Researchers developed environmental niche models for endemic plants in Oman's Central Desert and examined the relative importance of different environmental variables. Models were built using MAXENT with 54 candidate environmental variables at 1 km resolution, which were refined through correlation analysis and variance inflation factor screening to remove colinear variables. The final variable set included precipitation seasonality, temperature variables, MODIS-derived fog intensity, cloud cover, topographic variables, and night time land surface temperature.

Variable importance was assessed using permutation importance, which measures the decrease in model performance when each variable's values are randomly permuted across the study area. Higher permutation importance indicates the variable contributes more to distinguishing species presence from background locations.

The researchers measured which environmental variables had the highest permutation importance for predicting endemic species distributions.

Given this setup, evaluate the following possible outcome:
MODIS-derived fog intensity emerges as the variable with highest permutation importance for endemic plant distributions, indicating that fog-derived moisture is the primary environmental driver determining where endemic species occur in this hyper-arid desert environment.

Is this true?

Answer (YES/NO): NO